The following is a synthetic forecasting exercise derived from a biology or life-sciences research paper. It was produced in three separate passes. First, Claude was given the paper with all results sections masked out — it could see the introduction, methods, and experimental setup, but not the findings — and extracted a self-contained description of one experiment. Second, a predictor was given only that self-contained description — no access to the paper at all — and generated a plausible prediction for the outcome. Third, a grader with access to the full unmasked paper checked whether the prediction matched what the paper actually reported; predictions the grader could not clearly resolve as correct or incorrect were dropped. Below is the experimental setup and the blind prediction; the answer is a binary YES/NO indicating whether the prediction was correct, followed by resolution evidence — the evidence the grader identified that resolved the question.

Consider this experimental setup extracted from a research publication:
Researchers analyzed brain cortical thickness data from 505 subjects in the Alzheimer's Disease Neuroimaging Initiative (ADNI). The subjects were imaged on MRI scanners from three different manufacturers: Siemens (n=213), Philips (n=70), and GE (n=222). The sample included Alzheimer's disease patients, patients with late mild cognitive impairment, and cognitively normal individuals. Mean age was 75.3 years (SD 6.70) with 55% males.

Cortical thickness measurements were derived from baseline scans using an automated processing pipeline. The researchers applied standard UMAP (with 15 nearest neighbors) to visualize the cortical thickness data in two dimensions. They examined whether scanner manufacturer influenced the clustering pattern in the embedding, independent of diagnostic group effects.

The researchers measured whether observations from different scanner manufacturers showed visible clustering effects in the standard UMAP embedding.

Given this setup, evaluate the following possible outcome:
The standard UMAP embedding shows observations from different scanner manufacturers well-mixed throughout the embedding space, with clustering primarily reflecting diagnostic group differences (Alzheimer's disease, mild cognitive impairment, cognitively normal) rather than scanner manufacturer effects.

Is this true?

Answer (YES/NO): NO